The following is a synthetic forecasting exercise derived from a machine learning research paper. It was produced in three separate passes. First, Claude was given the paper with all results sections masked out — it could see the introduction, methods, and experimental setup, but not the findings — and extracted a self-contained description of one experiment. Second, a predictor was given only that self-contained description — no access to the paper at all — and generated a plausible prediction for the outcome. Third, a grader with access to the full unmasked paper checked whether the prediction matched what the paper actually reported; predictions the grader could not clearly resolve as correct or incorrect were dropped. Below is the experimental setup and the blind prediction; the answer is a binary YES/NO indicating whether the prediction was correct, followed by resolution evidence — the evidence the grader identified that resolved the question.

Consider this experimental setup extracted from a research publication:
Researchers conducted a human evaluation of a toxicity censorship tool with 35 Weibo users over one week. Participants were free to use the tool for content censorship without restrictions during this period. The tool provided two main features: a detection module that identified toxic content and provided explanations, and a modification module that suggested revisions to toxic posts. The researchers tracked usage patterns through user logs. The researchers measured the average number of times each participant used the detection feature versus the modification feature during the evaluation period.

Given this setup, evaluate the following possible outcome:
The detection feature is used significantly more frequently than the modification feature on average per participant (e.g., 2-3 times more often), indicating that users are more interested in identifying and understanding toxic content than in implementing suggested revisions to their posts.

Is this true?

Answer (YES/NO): NO